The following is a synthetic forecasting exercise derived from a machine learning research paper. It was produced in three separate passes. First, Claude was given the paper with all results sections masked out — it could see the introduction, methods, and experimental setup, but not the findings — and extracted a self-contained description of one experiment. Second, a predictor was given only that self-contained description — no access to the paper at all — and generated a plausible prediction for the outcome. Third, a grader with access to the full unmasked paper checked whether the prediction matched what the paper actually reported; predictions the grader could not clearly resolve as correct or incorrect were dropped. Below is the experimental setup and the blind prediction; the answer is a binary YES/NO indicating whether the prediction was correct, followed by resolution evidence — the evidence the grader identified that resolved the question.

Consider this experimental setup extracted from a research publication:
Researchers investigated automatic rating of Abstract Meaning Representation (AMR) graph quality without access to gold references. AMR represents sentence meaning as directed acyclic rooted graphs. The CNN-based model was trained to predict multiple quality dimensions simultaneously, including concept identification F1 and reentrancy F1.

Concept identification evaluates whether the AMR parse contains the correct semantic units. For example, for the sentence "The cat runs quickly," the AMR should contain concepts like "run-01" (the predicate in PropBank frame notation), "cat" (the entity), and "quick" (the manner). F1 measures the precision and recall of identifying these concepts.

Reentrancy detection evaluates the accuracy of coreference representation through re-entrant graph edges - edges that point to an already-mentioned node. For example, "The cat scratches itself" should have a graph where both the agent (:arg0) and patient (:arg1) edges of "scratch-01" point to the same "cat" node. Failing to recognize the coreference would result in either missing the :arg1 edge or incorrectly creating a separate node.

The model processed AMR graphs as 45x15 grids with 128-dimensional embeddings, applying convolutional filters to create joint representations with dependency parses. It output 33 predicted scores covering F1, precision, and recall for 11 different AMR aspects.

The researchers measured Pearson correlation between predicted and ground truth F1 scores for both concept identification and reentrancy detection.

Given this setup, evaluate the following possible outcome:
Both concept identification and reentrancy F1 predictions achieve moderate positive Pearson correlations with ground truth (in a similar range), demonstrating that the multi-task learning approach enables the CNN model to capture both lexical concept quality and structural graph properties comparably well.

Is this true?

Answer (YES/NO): NO